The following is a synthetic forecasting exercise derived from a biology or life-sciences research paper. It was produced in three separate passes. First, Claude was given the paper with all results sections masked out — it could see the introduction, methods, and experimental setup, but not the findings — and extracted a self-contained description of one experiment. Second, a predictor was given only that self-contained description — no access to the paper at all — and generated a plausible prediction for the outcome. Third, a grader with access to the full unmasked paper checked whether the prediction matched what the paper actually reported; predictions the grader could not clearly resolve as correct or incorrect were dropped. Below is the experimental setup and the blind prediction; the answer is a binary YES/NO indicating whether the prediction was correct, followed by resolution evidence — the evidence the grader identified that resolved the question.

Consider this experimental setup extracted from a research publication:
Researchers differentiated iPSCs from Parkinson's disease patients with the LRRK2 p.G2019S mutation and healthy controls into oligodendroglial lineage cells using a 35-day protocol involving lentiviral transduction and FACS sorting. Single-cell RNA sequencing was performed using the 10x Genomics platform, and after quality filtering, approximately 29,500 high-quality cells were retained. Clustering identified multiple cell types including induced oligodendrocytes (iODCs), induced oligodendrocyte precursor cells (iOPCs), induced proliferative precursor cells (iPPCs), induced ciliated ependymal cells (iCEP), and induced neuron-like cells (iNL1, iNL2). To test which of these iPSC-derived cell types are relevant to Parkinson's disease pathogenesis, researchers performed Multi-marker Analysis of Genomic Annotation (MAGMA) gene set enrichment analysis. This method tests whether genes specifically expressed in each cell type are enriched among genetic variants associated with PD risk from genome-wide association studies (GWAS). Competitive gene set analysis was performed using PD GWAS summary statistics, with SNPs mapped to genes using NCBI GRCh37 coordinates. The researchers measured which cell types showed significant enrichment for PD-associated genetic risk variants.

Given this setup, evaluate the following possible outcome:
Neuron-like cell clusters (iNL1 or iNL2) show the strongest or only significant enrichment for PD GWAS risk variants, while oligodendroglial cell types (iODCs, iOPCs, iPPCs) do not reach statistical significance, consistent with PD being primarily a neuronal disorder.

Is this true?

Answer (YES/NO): NO